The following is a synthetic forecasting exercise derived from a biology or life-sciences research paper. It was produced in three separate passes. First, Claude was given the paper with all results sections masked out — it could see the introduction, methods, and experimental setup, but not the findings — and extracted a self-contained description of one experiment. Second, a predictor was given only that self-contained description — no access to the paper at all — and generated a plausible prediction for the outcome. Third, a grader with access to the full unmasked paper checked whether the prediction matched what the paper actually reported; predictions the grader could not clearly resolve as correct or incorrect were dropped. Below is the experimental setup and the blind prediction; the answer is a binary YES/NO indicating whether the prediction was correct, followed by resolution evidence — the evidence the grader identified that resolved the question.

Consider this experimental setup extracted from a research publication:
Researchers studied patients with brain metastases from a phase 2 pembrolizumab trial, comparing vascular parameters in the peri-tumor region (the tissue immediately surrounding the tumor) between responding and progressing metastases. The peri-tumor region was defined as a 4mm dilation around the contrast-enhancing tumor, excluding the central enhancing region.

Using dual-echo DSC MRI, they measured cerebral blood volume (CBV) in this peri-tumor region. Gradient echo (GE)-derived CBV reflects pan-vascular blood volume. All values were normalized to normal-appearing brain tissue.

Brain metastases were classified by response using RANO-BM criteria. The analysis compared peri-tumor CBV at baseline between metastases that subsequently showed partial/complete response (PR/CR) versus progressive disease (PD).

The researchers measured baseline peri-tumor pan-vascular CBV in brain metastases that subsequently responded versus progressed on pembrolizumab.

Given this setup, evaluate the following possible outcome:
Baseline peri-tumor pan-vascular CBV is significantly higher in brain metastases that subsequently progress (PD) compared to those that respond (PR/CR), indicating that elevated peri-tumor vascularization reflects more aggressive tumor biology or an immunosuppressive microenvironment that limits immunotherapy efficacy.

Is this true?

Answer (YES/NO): NO